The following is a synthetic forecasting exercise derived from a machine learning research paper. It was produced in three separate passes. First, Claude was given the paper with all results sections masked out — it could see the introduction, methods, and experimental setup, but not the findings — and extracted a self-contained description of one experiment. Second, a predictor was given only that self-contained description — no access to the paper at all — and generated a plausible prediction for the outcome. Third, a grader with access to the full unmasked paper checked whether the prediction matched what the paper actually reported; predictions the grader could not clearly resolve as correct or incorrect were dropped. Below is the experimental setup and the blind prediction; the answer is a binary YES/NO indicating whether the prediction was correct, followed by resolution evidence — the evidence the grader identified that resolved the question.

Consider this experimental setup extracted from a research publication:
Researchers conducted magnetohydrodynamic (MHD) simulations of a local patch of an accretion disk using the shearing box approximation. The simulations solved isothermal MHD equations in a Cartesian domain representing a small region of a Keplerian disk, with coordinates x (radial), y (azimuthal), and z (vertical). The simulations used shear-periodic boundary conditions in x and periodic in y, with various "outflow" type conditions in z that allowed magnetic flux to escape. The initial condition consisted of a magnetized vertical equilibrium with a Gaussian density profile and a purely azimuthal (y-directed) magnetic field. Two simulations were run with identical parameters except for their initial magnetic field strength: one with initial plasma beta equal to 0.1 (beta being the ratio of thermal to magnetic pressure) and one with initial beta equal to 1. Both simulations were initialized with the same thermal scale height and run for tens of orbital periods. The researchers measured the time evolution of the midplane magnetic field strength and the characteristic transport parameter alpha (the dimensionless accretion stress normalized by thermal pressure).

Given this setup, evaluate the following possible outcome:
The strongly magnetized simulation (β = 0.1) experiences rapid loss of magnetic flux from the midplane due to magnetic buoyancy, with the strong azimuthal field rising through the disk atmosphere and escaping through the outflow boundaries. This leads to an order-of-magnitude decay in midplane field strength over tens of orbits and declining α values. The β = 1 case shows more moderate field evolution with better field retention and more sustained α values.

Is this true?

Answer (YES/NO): NO